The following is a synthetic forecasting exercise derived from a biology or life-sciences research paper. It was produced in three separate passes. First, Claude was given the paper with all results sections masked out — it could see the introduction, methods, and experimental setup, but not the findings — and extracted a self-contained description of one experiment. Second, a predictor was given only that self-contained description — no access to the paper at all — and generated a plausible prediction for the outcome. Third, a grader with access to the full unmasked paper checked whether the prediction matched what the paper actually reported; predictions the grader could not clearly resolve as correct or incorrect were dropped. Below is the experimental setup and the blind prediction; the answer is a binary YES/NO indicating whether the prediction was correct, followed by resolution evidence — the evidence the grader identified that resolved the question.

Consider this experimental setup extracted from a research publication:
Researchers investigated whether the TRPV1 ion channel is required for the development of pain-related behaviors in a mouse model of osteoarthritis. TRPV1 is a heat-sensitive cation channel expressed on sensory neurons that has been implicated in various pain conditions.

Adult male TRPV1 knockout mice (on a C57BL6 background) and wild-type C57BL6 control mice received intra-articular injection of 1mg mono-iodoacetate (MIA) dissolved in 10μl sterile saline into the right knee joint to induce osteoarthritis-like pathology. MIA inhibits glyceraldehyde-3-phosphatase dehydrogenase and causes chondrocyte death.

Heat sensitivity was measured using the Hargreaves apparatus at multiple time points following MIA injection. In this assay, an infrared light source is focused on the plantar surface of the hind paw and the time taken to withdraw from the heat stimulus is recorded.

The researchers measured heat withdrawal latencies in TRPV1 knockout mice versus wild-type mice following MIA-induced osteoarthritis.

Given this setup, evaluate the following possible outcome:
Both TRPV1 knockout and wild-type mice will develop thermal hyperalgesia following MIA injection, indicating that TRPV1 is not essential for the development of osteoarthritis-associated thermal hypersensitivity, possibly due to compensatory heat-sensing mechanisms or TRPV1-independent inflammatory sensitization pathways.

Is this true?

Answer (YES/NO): YES